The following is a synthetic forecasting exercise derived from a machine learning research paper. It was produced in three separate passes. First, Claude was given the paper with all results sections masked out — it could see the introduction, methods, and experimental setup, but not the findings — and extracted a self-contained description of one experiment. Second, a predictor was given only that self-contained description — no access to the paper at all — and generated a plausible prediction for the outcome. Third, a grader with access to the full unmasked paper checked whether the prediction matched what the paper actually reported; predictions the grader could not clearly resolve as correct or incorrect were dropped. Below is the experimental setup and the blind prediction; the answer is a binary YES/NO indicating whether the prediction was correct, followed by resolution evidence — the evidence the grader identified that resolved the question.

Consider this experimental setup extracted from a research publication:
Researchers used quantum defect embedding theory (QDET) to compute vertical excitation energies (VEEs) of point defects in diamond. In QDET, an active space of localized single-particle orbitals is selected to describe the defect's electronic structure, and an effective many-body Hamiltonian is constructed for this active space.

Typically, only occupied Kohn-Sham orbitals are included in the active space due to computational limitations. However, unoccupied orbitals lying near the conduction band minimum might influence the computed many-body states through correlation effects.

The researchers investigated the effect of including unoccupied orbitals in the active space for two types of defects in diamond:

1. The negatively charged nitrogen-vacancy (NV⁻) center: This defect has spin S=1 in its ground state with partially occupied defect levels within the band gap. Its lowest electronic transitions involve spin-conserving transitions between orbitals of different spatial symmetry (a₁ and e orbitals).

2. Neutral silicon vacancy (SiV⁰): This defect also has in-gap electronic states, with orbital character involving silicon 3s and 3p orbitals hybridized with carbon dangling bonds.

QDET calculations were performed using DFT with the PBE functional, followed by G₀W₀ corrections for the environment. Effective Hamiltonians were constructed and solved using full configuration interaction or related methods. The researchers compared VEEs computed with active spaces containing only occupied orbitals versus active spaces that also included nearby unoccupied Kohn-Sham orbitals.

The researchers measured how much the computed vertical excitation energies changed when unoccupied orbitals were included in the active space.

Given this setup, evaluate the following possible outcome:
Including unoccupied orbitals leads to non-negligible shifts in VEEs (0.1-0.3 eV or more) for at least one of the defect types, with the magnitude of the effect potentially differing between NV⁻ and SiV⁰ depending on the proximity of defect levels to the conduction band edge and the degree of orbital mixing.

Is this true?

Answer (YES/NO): YES